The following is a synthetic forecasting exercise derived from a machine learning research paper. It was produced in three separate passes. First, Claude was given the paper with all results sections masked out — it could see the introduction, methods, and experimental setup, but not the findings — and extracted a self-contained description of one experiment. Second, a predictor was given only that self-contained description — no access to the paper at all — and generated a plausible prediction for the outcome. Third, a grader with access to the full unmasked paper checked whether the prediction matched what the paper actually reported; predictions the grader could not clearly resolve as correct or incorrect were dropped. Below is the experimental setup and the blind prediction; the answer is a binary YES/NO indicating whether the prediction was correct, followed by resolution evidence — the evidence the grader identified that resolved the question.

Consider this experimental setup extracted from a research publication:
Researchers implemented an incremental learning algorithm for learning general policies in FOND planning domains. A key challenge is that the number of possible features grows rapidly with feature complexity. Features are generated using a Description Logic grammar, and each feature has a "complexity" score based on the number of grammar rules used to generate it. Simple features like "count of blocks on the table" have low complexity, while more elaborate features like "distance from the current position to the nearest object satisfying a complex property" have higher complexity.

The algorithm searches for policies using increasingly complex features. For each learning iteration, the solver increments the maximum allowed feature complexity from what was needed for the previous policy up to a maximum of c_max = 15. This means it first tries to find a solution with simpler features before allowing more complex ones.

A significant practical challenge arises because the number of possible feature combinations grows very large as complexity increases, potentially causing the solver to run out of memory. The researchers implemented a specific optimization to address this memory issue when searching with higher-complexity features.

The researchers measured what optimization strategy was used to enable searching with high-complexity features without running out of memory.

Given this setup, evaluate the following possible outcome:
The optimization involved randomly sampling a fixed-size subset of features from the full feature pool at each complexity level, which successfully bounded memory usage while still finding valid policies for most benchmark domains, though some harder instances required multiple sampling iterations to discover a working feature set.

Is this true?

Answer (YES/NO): NO